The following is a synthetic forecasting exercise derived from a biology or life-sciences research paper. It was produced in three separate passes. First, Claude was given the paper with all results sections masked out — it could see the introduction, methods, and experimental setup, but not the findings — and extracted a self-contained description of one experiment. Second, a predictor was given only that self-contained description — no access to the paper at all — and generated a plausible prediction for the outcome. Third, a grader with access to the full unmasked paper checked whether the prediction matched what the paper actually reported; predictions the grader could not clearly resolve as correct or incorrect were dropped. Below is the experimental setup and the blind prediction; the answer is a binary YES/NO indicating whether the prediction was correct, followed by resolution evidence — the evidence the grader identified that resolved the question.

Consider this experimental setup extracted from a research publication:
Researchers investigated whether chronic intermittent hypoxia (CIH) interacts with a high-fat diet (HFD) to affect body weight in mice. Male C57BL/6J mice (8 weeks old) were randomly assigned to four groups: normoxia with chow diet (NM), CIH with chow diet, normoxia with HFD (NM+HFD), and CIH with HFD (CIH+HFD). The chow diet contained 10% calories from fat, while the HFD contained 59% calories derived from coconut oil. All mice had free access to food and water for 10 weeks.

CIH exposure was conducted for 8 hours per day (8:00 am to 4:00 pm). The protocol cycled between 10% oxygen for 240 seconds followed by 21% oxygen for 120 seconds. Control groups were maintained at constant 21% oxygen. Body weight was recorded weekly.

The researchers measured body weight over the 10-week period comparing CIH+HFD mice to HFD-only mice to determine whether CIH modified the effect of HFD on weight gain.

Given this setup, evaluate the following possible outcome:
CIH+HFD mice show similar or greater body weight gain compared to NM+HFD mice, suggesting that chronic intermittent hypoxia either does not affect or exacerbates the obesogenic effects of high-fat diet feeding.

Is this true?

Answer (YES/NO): NO